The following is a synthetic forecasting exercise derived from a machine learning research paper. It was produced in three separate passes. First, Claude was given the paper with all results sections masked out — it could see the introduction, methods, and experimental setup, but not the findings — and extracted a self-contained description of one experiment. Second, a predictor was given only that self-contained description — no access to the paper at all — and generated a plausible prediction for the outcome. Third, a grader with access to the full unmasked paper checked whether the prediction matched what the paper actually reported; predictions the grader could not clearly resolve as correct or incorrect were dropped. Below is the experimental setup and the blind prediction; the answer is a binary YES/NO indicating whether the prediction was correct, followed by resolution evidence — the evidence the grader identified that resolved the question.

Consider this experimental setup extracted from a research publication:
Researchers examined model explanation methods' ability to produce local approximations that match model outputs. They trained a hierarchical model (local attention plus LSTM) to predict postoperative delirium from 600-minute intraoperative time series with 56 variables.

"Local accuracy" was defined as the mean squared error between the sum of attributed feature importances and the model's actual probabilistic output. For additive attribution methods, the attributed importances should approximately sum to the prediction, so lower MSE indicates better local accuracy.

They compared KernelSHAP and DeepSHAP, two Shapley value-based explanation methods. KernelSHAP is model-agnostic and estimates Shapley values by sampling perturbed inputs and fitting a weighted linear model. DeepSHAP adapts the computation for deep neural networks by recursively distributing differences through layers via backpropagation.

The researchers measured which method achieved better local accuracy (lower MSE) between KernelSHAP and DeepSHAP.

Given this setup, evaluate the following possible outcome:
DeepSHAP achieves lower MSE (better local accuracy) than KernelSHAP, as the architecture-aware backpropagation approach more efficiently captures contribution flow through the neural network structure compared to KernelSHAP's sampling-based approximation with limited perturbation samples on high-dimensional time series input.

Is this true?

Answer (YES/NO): NO